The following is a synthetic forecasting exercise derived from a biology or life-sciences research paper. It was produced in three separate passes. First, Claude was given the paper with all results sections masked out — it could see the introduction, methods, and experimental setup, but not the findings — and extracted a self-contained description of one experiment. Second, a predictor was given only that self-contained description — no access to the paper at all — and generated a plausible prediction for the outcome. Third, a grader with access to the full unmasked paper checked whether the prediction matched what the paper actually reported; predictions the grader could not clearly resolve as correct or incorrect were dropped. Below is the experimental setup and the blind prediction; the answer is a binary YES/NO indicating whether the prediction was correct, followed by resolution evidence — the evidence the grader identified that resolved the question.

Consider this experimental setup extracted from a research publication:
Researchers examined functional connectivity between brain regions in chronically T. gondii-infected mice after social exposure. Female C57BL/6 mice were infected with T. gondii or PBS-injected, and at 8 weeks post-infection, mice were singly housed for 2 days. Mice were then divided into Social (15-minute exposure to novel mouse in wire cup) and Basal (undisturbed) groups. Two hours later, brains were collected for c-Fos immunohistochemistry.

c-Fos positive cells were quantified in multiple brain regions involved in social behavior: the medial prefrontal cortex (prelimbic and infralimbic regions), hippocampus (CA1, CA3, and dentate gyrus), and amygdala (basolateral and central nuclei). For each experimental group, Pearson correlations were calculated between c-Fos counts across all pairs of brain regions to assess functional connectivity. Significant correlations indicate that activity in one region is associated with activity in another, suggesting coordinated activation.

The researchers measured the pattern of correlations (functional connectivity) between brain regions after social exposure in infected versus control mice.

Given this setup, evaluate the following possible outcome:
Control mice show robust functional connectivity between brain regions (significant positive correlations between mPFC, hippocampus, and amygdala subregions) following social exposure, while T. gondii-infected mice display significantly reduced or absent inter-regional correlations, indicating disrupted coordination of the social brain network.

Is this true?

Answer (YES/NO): NO